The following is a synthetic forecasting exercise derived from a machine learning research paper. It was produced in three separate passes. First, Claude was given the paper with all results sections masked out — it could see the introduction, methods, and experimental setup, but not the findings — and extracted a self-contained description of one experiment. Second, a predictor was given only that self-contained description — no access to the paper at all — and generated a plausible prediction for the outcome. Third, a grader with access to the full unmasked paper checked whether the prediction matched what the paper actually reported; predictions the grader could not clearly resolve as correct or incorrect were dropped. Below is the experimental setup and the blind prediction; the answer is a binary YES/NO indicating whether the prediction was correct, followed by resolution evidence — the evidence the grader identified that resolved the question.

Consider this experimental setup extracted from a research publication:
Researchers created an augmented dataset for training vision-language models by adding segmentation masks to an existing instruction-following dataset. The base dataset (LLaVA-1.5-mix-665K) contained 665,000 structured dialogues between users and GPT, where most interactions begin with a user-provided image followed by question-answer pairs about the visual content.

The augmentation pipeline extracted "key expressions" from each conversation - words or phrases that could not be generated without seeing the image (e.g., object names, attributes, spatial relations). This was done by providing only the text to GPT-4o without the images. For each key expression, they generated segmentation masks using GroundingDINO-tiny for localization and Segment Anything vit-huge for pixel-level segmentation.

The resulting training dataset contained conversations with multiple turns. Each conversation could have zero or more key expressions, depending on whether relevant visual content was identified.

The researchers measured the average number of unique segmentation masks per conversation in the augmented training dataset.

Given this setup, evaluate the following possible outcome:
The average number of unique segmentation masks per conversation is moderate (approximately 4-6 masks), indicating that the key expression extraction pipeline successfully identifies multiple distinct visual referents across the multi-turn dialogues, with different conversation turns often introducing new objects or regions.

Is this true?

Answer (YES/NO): NO